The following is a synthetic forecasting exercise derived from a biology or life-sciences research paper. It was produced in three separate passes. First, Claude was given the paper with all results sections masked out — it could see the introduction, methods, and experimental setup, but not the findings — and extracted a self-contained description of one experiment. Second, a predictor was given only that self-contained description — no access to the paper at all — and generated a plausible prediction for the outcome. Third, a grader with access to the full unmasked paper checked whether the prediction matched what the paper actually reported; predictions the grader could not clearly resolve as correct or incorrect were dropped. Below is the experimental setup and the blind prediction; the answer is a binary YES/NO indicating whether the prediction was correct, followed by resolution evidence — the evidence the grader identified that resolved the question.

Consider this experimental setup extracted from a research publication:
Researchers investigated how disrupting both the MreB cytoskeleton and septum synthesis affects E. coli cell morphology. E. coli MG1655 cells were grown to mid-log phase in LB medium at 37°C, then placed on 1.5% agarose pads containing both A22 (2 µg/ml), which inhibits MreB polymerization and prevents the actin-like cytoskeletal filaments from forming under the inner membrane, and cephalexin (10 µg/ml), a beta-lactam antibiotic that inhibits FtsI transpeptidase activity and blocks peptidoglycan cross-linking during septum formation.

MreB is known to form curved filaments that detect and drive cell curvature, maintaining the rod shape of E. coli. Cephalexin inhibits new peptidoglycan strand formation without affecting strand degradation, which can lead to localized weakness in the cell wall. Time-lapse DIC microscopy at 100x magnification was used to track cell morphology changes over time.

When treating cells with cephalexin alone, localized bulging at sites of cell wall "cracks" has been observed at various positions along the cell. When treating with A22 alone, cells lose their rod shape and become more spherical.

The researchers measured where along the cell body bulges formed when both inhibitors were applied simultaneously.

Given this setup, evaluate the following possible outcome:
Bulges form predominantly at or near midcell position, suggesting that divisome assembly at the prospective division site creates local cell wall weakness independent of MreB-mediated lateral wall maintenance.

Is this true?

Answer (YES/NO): YES